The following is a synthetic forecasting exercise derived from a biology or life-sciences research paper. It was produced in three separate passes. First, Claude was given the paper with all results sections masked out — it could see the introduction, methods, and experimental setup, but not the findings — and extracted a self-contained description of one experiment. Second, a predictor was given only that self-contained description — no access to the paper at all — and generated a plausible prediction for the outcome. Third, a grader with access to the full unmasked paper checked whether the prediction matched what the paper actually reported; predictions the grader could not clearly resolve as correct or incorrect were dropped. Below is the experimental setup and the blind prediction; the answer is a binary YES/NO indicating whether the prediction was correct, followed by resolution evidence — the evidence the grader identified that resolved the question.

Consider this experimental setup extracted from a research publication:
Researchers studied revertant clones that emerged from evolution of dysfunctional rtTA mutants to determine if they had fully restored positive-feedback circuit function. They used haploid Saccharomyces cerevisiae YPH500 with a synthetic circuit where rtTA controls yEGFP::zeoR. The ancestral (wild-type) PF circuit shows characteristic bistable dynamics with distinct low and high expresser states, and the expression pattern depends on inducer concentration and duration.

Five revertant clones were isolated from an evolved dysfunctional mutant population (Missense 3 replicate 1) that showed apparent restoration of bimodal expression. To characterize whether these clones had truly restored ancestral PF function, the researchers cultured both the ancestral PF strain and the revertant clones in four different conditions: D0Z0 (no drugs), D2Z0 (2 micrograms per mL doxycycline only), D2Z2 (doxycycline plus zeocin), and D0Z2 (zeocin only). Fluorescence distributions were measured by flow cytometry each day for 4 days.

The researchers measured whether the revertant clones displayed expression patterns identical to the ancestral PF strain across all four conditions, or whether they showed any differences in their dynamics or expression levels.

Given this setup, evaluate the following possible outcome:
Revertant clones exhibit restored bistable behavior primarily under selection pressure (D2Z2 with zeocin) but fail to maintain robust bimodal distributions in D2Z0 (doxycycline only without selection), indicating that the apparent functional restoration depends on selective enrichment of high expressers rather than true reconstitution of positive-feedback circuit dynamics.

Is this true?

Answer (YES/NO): NO